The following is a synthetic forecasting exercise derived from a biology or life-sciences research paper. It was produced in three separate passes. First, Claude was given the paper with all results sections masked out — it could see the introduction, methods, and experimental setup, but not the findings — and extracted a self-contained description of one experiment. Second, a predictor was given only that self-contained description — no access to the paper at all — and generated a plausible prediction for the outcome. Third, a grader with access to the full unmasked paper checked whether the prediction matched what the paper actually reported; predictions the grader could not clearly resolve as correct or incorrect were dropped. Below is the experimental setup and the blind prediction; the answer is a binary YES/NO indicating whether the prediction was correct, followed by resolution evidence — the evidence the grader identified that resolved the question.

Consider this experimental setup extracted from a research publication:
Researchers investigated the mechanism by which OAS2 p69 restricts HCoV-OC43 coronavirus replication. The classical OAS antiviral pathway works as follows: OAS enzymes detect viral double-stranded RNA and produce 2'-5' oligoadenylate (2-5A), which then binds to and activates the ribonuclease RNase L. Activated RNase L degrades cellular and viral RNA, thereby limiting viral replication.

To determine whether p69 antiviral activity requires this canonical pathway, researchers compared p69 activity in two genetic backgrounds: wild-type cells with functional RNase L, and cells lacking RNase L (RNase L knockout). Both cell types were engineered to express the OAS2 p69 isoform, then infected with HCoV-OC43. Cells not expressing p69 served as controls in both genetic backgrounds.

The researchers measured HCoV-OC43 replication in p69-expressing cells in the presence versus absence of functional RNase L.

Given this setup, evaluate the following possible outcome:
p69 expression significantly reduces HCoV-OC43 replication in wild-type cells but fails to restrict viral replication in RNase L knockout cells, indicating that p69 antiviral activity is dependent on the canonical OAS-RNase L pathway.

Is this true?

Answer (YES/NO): NO